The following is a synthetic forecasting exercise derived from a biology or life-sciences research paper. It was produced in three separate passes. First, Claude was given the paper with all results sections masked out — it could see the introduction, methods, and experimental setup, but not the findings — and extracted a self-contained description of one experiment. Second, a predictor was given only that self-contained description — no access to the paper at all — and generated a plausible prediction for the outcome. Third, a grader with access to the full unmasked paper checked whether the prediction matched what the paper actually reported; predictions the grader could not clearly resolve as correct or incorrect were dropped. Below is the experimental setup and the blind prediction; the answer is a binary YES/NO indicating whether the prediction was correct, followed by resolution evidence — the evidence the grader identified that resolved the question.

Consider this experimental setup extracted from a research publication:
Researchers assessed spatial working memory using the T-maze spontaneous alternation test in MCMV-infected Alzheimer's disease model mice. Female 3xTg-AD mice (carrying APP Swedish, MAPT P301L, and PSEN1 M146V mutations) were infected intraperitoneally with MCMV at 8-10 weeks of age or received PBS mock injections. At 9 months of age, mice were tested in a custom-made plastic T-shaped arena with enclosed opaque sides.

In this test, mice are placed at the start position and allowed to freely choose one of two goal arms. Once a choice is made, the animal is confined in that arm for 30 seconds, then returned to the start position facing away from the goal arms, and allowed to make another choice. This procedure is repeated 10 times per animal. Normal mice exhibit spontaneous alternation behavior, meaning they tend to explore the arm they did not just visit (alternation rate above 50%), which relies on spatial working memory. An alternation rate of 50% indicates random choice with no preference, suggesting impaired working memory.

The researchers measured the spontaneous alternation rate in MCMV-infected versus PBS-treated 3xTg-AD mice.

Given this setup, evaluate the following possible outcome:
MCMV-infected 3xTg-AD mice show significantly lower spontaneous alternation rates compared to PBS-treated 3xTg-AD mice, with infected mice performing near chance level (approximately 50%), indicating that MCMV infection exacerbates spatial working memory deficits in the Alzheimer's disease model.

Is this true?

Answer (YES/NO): NO